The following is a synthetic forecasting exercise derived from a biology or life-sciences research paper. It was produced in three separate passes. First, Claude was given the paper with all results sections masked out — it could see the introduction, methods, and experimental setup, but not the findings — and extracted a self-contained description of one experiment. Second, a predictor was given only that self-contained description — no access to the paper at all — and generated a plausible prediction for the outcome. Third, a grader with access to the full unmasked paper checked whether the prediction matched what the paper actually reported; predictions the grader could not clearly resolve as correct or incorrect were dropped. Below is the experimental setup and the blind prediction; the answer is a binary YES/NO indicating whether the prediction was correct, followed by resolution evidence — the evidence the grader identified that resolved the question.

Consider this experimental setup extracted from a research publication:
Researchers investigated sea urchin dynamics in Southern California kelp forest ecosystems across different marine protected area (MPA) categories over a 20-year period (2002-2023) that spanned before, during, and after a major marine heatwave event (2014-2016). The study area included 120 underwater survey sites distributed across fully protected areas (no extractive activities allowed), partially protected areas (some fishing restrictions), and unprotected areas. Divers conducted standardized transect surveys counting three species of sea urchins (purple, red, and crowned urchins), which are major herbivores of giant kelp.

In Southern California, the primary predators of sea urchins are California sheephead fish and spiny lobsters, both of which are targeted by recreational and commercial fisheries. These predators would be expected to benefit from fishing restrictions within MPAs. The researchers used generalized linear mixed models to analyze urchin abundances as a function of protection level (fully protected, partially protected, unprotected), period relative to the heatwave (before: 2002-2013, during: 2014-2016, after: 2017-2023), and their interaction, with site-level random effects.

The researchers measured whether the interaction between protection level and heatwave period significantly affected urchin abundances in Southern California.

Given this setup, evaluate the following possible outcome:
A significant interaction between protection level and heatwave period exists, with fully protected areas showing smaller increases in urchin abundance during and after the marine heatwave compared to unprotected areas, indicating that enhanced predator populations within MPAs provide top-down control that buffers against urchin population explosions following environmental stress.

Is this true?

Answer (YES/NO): NO